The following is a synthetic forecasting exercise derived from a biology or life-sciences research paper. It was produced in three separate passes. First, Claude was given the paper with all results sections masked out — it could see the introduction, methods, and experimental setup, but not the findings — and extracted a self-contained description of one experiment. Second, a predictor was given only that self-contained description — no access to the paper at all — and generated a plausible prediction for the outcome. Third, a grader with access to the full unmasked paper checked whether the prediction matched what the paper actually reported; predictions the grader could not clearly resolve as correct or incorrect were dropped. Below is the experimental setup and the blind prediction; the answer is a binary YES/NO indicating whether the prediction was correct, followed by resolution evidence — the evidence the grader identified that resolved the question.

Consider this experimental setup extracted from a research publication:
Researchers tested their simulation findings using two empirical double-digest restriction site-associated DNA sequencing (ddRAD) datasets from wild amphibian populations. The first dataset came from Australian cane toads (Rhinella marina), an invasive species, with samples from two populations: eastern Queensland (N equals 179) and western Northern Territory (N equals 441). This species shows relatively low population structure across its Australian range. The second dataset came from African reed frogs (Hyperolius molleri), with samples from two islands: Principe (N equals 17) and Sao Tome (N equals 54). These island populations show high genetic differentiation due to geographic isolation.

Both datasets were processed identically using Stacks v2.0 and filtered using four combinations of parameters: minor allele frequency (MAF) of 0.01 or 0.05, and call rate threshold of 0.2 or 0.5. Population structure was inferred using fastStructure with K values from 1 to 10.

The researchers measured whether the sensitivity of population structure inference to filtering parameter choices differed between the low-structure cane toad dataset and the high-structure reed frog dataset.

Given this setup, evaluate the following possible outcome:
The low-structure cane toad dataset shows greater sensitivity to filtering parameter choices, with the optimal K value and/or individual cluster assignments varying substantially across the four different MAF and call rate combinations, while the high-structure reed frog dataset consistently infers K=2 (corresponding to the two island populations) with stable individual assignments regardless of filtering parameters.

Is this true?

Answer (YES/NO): YES